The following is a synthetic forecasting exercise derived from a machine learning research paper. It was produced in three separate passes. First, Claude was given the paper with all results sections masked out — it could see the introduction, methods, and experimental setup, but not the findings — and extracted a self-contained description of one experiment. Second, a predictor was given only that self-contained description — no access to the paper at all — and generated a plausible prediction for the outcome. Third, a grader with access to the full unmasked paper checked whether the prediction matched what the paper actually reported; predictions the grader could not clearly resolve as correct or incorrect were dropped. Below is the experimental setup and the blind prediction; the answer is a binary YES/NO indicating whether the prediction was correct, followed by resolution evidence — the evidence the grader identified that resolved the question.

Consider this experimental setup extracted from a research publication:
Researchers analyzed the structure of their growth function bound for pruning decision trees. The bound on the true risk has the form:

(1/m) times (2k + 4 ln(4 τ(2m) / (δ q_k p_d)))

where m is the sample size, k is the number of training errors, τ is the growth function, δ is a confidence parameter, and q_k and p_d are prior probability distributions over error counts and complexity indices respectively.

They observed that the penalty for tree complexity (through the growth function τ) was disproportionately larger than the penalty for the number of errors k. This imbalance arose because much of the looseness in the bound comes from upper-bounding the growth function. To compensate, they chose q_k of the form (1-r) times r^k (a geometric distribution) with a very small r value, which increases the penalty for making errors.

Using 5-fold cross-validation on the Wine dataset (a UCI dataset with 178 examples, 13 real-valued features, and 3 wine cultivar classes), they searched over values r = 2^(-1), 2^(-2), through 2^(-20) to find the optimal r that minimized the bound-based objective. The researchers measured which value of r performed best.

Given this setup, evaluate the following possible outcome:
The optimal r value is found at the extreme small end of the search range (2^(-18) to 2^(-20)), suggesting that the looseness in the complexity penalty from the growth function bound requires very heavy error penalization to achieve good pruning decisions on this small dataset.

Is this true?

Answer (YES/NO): NO